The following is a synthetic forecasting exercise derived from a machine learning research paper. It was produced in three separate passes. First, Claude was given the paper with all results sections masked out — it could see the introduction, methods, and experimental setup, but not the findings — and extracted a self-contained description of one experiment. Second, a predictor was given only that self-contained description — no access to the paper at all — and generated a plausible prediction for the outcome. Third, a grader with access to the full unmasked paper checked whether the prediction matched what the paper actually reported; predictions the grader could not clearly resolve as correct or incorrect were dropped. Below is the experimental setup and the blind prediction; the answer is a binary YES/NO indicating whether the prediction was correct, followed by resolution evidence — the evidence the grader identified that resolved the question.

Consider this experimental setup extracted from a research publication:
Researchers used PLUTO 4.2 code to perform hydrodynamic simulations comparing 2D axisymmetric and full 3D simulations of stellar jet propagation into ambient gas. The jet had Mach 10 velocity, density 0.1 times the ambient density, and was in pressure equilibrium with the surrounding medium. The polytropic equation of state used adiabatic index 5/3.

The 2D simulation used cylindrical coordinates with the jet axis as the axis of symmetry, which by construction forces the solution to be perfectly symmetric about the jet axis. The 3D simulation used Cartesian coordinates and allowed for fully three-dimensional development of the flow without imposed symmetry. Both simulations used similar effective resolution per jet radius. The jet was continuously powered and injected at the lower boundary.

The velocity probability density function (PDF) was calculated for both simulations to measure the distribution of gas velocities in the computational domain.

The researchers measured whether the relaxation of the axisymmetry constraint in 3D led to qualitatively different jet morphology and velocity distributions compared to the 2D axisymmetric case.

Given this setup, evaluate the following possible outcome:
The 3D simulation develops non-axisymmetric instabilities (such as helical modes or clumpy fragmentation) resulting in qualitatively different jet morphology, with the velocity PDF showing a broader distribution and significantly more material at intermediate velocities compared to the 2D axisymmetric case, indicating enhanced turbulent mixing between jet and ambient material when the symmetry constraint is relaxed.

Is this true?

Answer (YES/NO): NO